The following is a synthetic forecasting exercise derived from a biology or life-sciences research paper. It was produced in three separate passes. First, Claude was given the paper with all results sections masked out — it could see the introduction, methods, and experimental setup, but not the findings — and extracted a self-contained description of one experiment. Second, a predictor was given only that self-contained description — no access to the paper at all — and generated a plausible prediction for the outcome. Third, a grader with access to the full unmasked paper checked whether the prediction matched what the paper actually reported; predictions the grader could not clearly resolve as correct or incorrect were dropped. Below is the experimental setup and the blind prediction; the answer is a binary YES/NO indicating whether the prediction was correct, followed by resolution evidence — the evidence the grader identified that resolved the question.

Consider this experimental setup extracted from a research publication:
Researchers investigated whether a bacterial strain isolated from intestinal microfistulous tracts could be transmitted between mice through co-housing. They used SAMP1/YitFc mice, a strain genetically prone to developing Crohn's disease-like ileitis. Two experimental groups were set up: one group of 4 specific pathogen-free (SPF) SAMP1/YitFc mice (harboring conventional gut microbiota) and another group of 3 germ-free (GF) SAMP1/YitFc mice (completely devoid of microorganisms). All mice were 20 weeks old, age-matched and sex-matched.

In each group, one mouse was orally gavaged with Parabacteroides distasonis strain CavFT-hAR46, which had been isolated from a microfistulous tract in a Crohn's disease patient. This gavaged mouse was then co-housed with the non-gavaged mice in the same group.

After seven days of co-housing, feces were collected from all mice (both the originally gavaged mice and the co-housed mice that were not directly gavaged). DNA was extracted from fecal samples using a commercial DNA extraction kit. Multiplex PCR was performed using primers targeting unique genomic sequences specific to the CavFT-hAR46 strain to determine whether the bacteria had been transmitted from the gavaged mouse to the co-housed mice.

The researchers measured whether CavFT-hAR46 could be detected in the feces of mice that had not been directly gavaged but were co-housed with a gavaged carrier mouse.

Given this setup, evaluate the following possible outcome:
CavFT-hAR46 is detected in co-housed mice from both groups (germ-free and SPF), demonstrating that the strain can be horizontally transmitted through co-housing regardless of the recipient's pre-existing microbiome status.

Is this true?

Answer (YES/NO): NO